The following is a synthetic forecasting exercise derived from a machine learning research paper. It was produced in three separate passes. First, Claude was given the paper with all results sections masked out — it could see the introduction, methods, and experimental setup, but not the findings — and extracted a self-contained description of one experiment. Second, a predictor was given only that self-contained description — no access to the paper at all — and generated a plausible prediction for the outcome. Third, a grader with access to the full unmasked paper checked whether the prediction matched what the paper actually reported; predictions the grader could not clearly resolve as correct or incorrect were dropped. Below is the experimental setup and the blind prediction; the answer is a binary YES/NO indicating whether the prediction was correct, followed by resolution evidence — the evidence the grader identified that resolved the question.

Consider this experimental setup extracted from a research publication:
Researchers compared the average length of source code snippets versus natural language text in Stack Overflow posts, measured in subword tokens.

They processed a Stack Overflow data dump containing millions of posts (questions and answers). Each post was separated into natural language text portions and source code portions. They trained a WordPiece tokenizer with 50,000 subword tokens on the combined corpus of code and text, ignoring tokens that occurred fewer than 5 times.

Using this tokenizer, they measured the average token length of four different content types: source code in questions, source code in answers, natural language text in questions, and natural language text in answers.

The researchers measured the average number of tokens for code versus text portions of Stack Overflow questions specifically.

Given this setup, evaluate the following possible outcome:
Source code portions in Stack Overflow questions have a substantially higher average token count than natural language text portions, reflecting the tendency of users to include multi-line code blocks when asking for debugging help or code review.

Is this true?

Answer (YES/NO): YES